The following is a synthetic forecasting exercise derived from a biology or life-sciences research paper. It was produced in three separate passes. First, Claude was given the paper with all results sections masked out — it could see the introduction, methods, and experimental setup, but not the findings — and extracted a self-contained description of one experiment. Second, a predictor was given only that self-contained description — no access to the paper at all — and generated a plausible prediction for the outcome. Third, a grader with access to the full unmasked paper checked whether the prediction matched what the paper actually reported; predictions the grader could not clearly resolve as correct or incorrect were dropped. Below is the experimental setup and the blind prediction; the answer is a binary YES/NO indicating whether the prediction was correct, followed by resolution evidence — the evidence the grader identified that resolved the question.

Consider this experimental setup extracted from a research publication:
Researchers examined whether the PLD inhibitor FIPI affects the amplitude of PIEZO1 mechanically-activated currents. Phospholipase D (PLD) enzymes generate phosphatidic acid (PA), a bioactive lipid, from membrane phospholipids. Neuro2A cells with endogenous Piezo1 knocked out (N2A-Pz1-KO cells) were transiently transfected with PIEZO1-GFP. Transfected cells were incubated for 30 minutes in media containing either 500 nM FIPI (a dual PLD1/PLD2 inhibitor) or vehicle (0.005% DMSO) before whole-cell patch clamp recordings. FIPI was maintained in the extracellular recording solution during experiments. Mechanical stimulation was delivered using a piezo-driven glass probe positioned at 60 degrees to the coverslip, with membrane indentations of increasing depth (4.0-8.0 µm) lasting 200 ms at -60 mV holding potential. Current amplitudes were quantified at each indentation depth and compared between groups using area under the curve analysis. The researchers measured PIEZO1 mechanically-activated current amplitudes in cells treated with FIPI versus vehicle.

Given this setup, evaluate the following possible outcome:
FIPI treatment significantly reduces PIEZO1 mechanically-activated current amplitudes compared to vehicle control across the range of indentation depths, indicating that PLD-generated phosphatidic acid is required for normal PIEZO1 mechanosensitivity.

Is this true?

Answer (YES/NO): NO